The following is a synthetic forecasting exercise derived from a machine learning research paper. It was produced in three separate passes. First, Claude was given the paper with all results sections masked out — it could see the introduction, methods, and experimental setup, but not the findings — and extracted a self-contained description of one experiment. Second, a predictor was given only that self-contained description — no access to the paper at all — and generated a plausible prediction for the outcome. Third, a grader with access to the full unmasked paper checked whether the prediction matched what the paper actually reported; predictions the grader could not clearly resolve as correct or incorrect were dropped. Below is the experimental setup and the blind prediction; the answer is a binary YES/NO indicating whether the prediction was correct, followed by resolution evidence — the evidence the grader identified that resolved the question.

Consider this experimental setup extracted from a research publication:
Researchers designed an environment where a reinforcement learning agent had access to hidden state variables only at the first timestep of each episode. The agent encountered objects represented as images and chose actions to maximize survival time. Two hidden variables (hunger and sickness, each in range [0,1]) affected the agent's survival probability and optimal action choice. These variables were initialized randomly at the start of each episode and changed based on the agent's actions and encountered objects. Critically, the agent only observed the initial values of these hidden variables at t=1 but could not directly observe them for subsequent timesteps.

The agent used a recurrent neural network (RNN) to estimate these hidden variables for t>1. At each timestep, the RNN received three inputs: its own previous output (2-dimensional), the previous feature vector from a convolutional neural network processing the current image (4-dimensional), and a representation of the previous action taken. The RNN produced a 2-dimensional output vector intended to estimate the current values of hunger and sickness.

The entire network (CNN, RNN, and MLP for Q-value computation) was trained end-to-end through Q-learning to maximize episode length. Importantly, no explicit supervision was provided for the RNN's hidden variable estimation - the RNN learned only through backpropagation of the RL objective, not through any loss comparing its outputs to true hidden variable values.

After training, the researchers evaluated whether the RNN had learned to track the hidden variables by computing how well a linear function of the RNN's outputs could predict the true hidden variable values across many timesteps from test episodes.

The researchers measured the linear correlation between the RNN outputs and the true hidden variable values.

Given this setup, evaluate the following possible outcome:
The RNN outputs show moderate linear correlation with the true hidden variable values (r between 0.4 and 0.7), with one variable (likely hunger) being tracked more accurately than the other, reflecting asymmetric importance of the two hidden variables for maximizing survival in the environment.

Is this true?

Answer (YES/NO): NO